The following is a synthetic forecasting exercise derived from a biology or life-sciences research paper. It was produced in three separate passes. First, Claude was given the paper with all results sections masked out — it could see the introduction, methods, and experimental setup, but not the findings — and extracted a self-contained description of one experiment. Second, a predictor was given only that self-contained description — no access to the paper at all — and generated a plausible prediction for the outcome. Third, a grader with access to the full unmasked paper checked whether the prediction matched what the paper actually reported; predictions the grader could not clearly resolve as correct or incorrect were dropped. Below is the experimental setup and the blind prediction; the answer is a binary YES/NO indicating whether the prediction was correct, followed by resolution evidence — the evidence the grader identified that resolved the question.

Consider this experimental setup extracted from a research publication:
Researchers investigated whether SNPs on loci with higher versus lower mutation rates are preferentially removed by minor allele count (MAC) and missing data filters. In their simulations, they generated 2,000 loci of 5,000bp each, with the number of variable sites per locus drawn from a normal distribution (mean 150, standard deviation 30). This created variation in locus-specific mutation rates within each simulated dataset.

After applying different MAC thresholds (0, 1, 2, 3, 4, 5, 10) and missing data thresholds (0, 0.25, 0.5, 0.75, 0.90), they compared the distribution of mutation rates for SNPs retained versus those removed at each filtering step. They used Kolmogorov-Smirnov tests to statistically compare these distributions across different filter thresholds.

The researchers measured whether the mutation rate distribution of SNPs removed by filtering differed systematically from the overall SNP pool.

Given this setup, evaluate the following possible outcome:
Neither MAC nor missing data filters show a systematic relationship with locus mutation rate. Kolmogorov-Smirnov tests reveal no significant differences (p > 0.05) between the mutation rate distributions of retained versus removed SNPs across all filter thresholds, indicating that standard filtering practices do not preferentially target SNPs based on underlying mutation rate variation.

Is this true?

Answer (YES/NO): NO